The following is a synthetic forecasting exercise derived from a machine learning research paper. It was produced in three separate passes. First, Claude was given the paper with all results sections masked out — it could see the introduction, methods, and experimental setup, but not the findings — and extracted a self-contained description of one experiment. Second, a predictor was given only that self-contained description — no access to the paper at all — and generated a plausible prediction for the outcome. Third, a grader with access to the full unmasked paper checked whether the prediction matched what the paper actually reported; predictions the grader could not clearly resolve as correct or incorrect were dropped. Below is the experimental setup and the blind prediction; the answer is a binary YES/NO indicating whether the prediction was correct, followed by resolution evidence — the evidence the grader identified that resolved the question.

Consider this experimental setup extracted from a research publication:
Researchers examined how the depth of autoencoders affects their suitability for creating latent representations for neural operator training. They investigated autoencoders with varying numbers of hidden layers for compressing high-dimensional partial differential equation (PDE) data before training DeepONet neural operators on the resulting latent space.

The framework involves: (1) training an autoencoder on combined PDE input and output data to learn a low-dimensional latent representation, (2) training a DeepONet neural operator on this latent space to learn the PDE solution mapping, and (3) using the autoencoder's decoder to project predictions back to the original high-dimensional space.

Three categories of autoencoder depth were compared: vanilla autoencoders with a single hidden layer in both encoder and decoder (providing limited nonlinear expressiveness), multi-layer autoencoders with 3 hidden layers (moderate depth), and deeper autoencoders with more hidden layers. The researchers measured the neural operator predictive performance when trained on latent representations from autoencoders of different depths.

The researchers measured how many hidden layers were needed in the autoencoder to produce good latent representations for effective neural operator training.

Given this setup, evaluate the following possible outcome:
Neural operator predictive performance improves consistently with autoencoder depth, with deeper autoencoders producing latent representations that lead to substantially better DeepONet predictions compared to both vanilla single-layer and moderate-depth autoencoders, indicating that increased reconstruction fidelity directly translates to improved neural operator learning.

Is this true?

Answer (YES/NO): NO